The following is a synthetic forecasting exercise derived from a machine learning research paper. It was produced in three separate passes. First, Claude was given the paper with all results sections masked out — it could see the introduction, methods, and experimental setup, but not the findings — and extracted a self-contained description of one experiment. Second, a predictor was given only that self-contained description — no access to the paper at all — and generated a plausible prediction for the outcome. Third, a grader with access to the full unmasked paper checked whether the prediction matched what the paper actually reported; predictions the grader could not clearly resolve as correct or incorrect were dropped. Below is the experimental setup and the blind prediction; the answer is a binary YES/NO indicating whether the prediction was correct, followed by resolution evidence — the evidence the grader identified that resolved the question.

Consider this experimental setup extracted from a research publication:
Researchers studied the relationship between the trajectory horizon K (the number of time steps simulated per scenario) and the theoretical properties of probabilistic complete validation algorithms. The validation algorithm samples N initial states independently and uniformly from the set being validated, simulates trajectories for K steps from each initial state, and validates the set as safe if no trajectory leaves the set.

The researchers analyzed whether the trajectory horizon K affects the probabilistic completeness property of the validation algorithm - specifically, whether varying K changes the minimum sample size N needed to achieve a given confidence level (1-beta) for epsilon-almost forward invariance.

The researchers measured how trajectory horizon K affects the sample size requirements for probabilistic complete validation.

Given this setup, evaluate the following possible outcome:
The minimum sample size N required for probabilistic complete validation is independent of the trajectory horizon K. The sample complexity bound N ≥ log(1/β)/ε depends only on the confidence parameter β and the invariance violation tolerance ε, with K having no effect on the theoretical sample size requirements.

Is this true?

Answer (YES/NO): YES